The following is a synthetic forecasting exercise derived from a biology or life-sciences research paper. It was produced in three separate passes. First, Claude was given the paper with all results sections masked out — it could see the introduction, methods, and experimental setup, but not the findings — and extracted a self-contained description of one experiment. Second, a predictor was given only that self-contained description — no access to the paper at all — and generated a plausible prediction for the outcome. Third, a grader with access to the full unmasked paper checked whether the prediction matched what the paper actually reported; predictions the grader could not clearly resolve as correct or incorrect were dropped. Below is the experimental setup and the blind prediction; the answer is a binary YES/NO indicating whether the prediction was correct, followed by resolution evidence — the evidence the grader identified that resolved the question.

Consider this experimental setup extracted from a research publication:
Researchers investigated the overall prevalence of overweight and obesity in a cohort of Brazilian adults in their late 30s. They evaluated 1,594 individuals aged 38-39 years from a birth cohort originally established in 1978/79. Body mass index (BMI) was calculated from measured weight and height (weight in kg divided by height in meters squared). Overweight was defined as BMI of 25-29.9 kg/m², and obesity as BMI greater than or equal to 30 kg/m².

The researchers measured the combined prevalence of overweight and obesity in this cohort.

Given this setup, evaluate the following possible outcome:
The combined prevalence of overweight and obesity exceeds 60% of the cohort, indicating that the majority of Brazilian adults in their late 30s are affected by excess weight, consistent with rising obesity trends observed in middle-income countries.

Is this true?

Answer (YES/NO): YES